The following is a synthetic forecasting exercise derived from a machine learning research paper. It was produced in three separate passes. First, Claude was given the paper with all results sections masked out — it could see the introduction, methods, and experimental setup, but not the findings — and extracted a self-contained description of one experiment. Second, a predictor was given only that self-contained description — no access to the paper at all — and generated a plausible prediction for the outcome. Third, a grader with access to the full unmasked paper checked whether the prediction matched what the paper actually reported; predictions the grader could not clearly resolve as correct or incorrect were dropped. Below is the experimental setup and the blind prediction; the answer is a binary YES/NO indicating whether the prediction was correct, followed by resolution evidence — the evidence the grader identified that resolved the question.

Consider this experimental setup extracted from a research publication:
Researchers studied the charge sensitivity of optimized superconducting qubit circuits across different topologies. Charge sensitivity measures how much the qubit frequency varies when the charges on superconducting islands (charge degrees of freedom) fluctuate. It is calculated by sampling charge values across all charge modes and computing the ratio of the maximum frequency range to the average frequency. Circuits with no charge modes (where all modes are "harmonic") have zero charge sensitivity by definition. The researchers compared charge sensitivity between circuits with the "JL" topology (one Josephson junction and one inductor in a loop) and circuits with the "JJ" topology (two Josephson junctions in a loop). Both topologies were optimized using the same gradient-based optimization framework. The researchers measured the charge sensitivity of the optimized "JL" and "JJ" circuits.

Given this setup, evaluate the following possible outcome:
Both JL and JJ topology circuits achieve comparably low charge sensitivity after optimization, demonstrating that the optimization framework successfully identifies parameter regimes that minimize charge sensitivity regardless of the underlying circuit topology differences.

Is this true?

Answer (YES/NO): NO